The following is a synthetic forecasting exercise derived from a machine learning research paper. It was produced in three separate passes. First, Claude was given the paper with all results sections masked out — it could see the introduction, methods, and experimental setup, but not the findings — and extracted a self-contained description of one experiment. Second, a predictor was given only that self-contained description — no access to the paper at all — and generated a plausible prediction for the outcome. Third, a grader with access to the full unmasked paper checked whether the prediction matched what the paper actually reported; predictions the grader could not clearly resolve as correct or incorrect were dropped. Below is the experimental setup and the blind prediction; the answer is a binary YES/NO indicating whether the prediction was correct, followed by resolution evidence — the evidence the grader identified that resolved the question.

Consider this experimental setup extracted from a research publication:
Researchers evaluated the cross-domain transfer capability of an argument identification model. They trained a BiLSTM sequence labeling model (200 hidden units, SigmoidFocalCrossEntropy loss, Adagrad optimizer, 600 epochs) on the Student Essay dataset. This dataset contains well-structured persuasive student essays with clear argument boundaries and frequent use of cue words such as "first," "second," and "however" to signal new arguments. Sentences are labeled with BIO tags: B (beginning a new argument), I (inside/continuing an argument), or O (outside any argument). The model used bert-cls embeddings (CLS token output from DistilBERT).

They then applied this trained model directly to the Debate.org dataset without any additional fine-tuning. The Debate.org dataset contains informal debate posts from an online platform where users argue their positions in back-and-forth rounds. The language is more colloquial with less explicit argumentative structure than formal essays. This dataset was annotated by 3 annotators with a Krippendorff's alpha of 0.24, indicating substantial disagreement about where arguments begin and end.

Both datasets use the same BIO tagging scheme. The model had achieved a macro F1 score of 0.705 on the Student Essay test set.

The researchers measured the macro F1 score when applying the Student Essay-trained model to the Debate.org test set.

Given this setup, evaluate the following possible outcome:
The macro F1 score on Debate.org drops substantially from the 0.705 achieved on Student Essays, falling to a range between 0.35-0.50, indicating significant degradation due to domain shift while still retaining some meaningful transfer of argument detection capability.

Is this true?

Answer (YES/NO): NO